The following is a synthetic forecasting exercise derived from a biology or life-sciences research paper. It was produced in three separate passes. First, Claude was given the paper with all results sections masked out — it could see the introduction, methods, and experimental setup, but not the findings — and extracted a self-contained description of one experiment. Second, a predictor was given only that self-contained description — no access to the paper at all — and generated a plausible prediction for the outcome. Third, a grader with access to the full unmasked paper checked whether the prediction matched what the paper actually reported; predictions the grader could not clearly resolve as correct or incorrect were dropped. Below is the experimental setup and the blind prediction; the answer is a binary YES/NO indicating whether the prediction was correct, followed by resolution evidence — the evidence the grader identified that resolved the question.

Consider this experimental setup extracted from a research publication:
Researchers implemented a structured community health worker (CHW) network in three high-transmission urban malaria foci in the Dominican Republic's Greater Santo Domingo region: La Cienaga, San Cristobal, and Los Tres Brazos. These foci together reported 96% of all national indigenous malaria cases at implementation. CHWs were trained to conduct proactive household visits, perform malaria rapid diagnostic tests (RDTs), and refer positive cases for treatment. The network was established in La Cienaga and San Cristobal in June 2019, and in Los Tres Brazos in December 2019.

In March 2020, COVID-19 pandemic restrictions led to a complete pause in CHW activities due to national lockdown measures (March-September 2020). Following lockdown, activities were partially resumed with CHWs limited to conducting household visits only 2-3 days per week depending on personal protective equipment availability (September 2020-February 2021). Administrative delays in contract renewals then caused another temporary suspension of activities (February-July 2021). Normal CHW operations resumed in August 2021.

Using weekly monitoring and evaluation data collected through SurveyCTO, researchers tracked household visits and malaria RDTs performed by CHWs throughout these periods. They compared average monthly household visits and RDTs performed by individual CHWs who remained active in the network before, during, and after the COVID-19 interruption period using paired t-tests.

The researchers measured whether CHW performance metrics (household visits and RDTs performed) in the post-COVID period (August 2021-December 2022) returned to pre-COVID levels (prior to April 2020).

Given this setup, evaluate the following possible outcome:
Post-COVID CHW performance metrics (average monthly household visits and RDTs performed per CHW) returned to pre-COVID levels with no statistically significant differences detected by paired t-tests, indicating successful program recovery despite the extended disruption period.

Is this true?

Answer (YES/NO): NO